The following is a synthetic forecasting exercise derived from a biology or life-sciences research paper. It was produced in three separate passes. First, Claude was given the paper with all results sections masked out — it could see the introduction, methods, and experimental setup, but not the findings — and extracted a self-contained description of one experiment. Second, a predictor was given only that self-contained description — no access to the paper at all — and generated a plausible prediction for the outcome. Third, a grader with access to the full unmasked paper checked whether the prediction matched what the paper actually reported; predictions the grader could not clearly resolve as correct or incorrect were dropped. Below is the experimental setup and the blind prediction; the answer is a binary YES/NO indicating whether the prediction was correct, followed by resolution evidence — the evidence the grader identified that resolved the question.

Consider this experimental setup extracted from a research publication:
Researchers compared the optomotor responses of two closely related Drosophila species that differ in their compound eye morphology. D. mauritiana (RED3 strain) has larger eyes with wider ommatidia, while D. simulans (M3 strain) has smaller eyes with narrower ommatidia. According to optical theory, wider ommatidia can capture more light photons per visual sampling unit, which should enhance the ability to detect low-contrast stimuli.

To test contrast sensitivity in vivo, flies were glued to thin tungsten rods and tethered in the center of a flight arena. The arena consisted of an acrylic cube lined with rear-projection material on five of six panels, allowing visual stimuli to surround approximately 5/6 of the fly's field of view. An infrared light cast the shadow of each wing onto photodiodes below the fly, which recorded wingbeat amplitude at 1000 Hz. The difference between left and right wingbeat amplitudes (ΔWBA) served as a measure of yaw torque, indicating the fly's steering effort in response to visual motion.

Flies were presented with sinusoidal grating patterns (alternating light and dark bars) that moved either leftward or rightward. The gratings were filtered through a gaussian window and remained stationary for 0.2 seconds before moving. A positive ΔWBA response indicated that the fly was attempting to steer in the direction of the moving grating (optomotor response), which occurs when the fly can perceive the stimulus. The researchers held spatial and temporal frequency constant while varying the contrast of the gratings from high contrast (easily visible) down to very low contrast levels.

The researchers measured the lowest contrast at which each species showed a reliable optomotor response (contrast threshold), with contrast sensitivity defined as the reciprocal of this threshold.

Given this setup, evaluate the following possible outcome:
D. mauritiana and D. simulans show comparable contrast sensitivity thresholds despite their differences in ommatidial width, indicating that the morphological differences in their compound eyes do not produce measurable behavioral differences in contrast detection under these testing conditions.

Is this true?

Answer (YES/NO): NO